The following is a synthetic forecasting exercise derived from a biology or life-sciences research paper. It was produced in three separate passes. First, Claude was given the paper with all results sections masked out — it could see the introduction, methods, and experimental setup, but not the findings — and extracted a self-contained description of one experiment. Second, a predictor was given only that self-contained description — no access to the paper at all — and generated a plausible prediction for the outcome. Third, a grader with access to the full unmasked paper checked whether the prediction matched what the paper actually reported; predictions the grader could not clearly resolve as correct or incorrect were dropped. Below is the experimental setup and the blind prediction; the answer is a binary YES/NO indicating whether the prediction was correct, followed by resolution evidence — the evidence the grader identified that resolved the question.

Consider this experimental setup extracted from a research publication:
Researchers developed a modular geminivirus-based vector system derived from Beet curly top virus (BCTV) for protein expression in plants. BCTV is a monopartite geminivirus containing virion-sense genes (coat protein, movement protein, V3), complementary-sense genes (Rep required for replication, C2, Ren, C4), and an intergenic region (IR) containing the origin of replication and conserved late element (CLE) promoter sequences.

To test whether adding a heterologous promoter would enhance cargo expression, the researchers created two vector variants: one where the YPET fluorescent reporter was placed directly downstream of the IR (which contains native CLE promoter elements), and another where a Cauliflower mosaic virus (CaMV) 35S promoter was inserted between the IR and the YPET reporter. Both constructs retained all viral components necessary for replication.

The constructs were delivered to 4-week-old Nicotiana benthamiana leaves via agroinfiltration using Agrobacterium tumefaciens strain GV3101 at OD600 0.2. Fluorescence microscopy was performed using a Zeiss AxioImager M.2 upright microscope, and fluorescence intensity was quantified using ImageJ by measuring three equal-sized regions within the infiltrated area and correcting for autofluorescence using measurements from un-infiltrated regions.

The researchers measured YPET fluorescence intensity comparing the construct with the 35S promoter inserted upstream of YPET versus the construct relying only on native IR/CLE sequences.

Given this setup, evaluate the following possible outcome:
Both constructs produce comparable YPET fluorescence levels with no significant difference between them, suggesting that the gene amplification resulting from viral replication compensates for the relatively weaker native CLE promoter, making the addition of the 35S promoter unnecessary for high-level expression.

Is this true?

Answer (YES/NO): NO